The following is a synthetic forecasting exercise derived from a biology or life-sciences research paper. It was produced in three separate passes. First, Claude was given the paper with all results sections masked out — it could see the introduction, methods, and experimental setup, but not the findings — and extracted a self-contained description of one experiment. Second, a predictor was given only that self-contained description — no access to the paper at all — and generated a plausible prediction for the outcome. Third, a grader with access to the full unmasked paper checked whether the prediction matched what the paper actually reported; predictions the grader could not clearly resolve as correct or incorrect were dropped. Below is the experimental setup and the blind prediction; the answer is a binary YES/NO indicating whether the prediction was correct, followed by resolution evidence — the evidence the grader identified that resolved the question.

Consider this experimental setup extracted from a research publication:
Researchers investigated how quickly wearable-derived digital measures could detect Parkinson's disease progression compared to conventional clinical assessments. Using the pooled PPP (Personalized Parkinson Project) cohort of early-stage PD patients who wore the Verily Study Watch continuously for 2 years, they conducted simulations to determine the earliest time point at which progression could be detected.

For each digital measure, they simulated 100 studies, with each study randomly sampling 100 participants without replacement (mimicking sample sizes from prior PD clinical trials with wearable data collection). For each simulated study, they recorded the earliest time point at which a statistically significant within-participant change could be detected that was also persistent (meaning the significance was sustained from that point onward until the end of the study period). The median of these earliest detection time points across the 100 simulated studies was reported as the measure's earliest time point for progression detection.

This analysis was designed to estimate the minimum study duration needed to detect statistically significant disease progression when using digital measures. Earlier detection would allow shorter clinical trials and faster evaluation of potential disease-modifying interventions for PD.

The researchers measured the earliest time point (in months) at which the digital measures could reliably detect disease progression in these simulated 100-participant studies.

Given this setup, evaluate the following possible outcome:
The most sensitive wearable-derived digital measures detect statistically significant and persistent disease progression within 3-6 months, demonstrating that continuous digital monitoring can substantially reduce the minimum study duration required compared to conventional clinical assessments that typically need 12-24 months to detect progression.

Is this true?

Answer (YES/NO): NO